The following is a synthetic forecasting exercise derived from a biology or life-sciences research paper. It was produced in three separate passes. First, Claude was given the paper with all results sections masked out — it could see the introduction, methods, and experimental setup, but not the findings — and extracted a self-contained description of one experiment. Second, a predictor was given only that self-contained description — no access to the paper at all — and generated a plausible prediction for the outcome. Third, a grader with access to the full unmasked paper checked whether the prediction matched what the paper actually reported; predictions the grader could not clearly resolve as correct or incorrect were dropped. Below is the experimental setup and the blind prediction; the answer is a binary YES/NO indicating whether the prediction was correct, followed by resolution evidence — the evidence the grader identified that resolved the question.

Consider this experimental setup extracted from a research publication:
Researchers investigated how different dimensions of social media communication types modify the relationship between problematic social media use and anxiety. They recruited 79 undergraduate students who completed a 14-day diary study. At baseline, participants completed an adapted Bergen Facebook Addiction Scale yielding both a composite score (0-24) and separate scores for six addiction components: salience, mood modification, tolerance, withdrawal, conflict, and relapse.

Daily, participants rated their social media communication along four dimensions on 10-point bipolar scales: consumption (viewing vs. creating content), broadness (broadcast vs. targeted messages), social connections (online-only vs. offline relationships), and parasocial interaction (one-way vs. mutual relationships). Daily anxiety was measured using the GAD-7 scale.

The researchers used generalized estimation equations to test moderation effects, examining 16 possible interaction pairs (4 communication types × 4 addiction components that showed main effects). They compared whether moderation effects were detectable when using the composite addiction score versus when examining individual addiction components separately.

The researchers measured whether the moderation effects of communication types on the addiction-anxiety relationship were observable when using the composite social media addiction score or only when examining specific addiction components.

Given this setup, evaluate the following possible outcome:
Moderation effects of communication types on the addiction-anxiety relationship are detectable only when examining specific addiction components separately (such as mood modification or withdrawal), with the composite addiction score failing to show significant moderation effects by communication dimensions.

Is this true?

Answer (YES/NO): YES